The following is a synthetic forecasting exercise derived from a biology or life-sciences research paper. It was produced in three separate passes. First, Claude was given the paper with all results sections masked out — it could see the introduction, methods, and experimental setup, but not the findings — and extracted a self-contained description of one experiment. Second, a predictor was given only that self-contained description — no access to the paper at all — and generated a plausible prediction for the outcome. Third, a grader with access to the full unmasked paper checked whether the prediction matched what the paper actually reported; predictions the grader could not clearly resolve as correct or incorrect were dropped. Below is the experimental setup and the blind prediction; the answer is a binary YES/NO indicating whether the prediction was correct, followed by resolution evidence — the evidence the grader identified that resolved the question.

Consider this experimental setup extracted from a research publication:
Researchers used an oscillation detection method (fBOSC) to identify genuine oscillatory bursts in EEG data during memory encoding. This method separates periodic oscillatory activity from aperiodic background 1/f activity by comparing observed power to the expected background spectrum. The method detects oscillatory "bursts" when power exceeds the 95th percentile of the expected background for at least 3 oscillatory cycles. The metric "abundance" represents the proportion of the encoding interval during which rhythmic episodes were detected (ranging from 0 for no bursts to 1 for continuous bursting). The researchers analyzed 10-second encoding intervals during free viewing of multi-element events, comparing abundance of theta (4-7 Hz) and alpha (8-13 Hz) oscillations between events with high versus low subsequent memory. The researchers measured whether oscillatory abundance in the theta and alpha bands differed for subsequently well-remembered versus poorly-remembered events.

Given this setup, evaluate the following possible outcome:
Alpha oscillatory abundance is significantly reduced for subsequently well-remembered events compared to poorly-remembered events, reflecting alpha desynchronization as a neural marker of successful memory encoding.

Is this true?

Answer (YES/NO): NO